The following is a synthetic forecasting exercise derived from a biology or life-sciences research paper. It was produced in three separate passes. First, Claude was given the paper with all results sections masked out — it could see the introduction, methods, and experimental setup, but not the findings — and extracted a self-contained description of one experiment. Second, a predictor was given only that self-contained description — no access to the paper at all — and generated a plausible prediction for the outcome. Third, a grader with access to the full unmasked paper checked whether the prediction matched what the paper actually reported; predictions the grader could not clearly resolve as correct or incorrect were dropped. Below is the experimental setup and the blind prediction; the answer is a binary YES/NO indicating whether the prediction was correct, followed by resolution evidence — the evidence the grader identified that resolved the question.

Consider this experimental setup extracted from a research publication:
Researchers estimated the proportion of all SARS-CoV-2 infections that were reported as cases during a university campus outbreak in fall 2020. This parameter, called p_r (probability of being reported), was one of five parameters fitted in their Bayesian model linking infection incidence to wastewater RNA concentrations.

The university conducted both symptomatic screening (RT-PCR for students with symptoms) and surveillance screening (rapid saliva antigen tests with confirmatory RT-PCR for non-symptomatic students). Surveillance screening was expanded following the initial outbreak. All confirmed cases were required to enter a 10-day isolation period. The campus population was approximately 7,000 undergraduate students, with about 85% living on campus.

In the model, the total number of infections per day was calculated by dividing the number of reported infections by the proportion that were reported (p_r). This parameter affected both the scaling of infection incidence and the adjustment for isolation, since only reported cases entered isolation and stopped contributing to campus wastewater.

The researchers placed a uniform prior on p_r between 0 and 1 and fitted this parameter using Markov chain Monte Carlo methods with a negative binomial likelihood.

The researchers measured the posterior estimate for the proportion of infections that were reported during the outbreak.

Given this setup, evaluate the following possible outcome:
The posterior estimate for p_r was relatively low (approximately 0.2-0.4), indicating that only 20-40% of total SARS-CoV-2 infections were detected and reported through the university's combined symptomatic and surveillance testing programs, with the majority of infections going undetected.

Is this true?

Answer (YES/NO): NO